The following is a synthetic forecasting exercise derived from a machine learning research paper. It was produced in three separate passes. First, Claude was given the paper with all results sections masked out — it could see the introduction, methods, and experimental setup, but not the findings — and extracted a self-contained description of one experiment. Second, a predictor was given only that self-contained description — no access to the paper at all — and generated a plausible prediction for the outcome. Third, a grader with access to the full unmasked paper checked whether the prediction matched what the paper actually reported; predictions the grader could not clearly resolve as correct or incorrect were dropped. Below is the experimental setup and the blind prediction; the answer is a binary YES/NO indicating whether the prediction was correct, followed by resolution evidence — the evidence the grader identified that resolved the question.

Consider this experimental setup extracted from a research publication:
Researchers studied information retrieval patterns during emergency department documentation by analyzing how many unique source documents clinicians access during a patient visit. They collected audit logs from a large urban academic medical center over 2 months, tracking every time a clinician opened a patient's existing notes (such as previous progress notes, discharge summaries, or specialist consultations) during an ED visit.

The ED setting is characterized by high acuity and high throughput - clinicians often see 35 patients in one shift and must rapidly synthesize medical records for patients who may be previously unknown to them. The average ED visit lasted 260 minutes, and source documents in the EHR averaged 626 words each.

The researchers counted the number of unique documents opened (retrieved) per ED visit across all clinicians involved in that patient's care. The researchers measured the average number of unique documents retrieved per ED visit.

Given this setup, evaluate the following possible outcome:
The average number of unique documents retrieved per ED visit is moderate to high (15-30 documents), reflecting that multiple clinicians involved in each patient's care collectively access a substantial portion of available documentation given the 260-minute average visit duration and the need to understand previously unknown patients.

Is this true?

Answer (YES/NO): NO